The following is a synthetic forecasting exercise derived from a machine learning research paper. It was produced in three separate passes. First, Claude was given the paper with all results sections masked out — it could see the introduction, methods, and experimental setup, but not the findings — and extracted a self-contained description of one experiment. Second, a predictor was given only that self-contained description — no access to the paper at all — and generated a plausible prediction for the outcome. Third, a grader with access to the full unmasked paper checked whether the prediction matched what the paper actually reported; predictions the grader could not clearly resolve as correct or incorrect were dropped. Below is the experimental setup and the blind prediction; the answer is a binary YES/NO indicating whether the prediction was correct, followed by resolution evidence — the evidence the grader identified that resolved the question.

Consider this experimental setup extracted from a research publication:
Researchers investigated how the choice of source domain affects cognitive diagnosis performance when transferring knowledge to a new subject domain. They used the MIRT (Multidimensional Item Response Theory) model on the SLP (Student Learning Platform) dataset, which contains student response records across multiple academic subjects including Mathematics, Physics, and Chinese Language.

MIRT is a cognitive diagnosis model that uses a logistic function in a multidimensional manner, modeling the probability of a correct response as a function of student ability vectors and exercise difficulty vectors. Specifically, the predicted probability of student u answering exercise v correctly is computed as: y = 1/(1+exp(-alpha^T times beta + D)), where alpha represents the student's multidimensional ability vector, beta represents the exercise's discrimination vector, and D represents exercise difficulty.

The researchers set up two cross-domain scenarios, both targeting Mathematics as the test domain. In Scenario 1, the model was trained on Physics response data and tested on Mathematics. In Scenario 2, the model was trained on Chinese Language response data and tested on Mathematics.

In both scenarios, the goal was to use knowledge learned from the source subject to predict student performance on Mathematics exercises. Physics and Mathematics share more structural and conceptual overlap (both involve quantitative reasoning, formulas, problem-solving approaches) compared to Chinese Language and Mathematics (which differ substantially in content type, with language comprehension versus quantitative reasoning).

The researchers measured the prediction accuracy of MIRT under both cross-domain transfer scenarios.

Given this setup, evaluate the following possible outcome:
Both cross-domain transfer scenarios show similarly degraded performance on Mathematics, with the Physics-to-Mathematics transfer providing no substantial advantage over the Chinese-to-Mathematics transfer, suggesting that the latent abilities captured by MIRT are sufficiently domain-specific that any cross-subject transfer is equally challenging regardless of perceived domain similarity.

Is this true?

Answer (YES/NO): NO